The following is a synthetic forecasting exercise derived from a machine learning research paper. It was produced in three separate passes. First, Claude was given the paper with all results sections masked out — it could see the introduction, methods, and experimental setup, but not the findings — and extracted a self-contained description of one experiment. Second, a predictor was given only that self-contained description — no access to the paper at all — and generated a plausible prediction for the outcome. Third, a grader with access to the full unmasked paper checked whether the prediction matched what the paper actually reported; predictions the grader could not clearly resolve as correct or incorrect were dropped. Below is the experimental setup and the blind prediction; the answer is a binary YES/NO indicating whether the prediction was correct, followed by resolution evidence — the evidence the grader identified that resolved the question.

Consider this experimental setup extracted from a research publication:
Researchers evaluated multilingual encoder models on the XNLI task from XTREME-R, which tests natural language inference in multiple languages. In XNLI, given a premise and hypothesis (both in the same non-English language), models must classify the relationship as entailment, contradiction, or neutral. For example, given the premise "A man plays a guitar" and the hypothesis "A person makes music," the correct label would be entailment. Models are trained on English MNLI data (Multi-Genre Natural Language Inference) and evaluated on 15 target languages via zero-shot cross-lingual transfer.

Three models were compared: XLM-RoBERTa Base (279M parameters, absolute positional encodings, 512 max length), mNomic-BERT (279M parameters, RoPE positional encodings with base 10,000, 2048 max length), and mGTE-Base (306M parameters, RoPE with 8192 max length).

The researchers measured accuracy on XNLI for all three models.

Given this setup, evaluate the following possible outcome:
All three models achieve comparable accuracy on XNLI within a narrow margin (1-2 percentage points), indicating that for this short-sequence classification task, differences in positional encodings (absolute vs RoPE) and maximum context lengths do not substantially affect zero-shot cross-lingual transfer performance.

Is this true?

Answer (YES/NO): YES